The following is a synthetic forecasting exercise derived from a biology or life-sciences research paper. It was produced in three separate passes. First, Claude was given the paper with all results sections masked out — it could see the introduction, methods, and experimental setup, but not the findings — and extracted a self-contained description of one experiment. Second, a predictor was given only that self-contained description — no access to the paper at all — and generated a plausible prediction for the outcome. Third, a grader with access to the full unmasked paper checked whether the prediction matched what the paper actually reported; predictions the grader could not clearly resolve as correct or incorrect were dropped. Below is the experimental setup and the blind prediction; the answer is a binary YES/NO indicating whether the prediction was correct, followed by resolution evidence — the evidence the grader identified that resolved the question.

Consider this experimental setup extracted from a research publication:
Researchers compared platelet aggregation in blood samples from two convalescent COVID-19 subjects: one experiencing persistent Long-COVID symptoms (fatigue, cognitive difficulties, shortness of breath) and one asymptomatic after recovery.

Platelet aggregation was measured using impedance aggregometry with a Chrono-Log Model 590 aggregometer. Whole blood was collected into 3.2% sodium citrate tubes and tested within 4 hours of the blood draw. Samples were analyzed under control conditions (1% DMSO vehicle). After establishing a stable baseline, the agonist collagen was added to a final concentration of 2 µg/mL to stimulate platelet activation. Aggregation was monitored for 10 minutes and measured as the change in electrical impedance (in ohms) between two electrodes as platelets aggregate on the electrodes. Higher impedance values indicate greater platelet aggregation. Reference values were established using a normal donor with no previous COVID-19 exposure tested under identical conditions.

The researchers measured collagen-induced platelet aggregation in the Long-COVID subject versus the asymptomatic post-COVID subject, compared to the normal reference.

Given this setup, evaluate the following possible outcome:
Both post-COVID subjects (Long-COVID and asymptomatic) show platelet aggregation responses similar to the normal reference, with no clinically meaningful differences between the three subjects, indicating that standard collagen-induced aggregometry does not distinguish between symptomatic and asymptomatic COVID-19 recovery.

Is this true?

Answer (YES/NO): NO